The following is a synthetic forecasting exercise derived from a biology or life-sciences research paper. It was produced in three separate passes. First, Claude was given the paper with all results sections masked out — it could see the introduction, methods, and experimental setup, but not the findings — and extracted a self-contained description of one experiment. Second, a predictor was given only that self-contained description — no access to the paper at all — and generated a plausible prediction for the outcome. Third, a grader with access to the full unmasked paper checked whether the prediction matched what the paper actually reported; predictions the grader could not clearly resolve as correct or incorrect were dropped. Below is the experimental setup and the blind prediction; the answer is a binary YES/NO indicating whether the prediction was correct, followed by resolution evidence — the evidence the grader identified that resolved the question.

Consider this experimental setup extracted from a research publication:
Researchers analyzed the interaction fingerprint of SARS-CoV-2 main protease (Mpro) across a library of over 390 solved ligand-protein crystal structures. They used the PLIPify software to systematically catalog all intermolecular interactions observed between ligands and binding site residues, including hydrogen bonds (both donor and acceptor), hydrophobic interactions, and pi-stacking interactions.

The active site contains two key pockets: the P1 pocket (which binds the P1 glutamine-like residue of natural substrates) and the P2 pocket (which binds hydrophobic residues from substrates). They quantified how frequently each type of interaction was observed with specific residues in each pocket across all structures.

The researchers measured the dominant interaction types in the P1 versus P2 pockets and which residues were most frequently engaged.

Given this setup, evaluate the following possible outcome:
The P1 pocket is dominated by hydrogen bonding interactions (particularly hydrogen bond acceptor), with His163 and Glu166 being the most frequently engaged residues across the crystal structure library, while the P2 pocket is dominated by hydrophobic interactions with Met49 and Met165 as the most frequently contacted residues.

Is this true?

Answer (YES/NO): NO